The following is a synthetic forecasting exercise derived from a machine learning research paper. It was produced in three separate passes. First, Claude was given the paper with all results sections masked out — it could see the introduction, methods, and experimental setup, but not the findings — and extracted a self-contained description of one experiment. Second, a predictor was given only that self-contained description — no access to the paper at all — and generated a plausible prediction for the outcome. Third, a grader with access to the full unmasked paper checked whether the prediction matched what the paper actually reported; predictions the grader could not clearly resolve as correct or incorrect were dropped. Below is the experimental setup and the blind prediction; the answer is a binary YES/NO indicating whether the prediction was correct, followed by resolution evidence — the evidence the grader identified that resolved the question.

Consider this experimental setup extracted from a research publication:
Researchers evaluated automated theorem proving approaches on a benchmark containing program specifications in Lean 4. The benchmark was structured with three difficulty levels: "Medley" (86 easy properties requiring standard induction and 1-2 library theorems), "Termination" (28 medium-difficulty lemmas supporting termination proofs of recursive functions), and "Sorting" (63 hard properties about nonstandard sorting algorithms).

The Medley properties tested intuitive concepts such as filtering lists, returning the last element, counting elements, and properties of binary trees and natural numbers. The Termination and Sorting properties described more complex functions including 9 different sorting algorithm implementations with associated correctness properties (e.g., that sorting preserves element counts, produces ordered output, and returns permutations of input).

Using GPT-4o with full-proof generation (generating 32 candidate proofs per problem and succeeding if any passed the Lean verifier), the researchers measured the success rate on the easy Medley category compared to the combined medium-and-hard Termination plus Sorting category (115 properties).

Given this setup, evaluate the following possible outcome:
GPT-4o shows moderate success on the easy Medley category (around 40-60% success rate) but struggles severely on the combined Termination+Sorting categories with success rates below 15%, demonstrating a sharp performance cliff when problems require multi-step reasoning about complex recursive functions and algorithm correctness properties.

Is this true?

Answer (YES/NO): NO